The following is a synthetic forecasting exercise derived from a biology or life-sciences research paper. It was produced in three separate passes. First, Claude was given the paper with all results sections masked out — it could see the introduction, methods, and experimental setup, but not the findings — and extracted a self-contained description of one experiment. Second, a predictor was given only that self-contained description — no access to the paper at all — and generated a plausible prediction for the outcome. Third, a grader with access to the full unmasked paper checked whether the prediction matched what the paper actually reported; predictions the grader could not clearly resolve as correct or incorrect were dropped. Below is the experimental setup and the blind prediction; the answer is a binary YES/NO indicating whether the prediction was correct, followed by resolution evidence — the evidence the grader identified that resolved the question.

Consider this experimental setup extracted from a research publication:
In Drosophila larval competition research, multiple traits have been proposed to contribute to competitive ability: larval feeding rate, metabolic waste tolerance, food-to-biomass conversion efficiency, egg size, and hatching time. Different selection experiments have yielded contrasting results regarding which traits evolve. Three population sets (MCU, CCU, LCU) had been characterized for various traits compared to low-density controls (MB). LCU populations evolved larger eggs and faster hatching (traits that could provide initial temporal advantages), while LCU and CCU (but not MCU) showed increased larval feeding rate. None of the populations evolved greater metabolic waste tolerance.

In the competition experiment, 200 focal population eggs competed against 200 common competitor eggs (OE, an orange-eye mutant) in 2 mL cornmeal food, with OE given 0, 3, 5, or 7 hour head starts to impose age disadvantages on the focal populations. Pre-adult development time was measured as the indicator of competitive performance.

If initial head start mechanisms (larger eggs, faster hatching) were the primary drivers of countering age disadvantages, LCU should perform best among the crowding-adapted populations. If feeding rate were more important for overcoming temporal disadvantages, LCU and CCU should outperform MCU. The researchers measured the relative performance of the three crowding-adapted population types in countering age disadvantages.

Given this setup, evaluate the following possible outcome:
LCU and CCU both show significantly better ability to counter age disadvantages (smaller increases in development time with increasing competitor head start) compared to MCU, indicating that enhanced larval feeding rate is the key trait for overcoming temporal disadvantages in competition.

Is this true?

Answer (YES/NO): NO